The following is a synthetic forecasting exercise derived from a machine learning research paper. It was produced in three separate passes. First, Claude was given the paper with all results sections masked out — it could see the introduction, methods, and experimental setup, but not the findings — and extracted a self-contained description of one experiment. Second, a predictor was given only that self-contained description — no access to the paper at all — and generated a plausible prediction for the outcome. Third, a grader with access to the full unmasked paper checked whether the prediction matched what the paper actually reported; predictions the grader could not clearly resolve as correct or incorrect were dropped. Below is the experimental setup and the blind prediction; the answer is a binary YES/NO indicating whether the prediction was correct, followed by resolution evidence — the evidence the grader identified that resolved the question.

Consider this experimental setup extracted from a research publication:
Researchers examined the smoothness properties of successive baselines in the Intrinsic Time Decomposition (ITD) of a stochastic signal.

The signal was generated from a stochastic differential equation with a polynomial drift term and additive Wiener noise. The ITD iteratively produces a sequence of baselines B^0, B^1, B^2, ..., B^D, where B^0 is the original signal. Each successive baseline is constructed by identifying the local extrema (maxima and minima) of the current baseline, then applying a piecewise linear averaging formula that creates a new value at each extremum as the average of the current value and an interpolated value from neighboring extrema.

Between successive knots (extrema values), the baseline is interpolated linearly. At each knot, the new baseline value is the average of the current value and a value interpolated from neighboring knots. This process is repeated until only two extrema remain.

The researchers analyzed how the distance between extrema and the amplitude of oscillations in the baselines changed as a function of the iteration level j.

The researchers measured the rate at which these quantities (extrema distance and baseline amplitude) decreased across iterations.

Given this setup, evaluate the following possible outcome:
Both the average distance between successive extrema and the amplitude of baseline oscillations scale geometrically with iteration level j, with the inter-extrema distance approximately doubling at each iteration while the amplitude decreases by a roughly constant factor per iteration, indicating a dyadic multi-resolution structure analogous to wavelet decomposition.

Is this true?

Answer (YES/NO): NO